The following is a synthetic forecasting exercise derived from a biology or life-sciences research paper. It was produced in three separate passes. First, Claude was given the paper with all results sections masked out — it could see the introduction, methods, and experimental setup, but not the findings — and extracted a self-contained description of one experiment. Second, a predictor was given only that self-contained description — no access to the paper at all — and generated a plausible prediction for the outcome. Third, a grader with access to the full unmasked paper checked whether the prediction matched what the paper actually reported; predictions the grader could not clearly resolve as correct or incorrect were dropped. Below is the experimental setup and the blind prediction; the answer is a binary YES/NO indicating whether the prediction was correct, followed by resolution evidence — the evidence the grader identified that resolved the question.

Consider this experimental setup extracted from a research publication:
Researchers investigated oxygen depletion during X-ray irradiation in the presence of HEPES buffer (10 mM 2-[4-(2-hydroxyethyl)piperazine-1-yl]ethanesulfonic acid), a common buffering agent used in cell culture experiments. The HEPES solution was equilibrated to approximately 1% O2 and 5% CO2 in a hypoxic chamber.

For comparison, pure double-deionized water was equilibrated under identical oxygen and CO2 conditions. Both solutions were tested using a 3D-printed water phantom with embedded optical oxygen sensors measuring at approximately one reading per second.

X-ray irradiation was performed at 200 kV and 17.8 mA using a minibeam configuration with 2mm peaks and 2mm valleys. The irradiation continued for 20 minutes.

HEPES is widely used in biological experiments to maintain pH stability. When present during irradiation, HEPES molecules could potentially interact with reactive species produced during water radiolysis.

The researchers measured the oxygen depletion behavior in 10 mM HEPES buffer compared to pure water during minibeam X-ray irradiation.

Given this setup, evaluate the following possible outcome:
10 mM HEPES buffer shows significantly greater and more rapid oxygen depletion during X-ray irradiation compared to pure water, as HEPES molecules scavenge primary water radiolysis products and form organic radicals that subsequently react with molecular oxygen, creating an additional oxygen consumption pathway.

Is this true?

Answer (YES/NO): YES